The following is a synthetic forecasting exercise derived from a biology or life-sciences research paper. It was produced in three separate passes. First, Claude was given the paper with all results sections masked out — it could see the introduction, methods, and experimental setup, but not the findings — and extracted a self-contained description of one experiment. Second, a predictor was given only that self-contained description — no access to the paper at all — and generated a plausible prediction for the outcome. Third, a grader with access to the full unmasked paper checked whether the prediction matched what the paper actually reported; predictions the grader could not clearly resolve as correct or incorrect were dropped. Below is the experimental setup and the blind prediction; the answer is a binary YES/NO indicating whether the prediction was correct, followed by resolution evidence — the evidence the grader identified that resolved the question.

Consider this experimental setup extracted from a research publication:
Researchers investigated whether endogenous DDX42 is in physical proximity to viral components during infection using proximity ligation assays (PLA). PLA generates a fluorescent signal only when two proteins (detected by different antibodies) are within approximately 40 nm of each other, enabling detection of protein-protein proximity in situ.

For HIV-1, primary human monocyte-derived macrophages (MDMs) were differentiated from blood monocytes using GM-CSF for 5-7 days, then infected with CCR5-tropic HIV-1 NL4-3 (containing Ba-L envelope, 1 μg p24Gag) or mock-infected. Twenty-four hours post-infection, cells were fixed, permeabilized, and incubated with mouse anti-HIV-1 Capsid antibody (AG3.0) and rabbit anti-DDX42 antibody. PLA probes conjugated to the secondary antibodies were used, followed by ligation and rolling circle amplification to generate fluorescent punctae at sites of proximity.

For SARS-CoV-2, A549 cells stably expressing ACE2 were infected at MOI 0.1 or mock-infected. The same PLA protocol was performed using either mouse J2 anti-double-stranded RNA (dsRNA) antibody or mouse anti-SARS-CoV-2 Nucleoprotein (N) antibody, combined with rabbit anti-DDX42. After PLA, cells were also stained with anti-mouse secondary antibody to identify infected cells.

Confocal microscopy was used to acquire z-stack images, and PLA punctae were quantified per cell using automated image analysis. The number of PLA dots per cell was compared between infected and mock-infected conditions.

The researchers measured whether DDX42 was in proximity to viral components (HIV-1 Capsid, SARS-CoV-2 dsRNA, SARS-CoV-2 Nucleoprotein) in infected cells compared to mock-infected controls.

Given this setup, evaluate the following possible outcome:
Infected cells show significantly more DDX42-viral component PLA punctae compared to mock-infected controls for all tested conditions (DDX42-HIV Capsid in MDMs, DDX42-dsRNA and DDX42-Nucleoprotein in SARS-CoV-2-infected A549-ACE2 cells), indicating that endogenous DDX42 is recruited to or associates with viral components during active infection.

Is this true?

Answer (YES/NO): YES